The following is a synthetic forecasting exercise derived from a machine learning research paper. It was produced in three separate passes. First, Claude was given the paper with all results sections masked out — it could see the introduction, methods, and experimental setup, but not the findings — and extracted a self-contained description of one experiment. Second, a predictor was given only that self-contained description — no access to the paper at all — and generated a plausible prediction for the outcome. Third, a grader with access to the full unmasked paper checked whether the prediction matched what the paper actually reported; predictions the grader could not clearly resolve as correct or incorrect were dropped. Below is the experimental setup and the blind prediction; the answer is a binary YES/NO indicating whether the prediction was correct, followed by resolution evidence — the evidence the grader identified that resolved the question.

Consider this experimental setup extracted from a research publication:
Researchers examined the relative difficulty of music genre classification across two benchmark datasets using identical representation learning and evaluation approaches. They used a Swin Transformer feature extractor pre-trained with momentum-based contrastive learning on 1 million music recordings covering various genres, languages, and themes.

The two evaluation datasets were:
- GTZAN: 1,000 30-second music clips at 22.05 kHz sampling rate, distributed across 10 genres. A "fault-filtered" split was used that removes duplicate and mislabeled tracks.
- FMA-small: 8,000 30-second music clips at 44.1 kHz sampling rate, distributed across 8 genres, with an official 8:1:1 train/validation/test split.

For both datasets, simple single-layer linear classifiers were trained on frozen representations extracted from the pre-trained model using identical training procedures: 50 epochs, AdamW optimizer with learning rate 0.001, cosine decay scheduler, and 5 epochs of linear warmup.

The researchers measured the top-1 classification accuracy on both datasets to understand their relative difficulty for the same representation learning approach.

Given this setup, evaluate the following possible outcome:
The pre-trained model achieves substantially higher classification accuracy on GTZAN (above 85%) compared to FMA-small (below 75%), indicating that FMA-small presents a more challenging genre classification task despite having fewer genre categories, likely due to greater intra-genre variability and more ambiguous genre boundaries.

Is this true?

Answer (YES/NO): NO